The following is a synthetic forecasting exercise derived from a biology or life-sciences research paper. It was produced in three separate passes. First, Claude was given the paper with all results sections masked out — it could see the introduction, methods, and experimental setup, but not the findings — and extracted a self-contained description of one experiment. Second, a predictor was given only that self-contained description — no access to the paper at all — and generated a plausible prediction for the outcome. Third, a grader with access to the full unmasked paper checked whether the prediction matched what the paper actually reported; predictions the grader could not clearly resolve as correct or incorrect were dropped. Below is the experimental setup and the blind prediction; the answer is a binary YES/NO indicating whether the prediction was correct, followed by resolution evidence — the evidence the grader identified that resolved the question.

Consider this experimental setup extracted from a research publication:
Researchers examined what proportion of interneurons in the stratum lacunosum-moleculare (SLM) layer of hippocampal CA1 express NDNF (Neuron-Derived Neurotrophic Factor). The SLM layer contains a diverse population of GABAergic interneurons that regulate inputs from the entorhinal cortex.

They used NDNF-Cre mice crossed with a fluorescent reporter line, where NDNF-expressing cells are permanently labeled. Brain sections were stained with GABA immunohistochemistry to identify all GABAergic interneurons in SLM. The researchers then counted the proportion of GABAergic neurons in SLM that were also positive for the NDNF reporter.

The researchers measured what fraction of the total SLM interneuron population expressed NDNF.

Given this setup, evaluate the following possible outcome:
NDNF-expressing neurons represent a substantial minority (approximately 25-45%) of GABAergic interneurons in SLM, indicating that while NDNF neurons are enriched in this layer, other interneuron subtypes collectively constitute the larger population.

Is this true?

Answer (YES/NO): NO